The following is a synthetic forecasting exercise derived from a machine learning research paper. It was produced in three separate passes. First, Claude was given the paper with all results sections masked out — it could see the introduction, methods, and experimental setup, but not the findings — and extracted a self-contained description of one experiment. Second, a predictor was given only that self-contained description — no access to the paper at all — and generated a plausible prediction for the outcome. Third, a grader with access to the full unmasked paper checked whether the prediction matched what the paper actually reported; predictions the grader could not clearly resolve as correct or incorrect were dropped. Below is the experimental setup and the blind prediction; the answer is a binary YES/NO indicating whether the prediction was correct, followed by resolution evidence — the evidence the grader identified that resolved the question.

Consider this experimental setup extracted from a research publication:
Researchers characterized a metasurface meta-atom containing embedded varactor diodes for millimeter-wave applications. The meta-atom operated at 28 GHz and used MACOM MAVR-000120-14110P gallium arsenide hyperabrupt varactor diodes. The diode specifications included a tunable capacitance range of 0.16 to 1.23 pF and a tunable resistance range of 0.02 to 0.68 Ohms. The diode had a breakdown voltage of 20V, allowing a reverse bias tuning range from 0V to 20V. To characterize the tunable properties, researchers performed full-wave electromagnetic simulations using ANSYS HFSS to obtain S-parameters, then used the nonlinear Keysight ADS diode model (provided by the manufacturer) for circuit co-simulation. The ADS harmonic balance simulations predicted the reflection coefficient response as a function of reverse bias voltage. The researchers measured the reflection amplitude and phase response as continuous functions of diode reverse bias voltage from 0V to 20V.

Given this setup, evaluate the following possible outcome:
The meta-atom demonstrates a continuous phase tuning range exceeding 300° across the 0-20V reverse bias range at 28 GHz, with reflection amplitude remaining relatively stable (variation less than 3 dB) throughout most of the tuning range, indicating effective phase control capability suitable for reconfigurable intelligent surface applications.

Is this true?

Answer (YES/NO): NO